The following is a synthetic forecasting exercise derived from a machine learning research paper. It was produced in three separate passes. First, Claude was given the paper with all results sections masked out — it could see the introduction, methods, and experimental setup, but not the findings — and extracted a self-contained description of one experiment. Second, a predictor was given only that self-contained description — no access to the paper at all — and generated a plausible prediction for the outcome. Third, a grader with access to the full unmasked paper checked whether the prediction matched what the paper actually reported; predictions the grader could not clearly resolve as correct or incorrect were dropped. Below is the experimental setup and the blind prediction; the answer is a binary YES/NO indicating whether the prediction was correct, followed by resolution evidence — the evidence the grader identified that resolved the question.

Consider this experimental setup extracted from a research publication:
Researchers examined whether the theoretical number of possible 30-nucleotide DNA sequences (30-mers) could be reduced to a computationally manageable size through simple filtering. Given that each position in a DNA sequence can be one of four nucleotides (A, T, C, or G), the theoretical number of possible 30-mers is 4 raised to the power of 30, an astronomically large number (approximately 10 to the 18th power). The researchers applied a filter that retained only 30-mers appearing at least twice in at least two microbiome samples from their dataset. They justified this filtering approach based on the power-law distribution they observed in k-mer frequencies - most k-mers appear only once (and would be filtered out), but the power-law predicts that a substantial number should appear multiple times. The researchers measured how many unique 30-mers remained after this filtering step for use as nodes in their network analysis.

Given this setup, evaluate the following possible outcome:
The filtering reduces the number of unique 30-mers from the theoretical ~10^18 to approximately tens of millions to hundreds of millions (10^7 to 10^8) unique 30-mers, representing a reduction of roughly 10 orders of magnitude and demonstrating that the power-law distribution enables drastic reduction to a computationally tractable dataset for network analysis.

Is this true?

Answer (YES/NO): NO